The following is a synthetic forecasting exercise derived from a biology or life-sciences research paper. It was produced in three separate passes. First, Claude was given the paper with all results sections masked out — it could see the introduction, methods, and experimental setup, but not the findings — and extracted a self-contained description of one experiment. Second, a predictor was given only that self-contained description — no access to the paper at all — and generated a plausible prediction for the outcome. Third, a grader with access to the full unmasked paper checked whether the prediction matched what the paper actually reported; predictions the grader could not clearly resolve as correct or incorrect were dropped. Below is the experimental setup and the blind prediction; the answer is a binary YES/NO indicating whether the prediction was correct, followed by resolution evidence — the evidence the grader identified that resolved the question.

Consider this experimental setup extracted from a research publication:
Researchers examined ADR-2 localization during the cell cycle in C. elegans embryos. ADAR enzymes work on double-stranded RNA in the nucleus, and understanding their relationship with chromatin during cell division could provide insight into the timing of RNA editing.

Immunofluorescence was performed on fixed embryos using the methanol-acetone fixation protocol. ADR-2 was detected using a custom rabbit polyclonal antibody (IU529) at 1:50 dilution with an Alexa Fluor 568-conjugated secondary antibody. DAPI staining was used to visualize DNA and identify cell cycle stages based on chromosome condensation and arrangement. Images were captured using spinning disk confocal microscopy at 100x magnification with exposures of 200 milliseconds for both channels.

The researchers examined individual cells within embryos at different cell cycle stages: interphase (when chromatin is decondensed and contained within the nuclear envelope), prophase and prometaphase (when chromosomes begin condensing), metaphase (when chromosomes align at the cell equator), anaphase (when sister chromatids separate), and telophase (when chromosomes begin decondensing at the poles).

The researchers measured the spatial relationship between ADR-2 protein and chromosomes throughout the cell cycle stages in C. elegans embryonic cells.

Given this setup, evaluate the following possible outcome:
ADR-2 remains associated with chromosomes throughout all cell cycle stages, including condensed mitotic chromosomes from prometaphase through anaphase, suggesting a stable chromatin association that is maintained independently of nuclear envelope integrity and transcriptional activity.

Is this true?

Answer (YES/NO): YES